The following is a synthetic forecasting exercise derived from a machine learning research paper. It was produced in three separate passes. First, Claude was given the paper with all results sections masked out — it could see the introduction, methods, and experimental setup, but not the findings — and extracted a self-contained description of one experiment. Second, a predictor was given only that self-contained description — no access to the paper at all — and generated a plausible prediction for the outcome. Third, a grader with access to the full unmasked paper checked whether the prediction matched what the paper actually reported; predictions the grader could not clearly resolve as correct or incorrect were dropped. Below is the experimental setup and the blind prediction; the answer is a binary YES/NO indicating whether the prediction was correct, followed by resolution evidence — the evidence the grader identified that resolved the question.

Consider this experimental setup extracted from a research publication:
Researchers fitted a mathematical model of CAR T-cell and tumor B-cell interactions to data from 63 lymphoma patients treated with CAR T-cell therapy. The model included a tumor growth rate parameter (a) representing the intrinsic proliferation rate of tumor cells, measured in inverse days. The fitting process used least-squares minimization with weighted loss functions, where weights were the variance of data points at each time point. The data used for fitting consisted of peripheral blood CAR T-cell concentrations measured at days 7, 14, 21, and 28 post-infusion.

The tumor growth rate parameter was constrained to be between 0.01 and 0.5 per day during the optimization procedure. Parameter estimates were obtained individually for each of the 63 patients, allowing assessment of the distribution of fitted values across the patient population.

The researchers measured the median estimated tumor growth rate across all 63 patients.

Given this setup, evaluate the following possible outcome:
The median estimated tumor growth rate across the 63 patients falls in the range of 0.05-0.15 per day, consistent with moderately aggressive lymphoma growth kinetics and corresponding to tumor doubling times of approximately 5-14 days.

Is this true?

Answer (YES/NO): NO